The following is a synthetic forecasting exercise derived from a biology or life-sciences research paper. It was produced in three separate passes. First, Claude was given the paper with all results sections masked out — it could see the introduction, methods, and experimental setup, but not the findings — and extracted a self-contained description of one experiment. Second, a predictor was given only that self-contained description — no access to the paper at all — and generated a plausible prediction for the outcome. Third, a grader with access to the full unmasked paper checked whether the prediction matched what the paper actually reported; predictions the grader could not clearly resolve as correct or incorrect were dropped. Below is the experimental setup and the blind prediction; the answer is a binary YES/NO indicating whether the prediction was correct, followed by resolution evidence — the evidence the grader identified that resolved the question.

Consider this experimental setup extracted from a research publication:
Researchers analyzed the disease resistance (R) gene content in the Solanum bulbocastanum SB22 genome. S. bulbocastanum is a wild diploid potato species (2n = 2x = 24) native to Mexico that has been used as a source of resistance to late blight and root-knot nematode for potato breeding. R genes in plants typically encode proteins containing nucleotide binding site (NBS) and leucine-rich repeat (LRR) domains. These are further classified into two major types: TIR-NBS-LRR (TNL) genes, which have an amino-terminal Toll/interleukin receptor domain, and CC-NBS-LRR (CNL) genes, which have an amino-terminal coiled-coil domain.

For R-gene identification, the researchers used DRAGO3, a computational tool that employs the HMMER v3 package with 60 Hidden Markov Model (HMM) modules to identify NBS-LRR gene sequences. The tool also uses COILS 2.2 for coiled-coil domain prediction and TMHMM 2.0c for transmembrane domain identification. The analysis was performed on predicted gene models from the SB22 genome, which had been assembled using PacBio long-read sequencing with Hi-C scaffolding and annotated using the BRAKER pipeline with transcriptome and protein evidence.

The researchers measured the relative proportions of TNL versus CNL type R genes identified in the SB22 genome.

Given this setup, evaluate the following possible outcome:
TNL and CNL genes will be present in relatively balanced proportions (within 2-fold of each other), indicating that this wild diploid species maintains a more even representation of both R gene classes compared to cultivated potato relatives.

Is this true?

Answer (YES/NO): NO